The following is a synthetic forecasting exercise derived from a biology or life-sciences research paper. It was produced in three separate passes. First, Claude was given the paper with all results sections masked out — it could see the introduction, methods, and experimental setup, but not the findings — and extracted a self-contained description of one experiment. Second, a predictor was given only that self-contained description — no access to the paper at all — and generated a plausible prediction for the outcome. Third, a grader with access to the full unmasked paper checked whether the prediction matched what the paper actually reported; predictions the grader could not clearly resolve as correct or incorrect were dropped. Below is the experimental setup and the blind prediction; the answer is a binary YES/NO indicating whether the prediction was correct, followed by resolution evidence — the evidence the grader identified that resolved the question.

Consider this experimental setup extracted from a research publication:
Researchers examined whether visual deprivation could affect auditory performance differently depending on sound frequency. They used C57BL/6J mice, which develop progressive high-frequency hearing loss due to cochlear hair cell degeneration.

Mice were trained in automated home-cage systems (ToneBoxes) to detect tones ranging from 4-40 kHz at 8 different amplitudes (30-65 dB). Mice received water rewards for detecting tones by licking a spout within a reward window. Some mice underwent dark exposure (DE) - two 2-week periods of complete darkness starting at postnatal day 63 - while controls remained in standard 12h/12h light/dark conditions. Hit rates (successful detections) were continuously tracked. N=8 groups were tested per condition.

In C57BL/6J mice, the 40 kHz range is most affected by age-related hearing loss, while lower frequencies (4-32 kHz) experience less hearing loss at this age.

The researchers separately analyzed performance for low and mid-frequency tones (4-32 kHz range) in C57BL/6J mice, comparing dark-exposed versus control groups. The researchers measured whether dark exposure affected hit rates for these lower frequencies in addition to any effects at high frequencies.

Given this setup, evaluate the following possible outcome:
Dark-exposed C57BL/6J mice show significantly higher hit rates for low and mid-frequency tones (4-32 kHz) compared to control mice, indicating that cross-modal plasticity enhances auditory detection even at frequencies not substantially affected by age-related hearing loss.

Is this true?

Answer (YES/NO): NO